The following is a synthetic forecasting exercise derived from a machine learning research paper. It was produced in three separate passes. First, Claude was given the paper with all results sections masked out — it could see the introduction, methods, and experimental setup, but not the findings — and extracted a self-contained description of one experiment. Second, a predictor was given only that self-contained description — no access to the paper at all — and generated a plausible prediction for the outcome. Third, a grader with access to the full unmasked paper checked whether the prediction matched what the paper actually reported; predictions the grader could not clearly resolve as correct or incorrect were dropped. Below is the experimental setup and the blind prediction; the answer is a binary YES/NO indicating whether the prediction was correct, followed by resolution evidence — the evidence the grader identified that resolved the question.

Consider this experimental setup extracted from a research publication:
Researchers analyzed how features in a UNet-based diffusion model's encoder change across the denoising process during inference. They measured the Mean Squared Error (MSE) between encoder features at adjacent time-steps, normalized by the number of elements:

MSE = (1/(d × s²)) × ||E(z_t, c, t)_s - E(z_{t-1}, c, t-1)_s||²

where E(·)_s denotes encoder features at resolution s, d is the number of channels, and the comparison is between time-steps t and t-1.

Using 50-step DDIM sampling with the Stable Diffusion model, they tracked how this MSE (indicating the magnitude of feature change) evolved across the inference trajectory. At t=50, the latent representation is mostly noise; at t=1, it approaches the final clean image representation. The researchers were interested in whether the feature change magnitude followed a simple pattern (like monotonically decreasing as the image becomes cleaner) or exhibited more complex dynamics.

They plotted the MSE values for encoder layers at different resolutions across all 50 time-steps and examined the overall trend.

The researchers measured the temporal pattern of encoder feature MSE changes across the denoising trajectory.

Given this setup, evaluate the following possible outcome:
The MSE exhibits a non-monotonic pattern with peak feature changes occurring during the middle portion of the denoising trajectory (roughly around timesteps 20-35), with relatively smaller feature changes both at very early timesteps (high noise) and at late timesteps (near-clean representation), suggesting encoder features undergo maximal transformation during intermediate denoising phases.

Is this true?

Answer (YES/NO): NO